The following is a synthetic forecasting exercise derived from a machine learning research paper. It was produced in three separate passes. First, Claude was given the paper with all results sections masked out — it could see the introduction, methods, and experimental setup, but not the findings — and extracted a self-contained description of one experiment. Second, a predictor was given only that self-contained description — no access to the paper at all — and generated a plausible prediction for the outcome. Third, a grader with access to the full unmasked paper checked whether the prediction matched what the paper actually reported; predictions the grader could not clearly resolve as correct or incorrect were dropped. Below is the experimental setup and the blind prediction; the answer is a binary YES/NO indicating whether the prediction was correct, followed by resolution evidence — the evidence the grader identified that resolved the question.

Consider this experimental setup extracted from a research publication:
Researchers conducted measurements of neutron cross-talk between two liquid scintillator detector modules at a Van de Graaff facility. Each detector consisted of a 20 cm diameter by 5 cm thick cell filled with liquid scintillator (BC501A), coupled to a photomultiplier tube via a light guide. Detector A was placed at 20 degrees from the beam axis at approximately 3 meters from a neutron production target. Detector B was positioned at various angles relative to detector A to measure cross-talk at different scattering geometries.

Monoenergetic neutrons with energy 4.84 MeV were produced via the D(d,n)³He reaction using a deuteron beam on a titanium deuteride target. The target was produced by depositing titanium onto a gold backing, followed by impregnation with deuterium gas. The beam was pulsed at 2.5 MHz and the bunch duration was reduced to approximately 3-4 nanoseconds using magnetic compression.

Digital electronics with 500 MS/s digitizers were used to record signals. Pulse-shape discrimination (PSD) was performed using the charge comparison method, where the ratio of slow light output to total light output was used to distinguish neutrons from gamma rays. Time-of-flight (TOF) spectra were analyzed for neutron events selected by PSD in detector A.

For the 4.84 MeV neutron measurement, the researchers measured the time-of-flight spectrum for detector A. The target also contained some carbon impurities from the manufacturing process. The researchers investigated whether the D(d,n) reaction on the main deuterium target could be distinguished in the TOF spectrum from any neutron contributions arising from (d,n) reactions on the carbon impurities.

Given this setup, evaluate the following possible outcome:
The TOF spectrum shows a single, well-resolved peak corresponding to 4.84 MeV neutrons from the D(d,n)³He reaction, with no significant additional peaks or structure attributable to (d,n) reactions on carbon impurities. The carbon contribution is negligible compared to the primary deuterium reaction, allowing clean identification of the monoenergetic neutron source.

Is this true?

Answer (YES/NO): NO